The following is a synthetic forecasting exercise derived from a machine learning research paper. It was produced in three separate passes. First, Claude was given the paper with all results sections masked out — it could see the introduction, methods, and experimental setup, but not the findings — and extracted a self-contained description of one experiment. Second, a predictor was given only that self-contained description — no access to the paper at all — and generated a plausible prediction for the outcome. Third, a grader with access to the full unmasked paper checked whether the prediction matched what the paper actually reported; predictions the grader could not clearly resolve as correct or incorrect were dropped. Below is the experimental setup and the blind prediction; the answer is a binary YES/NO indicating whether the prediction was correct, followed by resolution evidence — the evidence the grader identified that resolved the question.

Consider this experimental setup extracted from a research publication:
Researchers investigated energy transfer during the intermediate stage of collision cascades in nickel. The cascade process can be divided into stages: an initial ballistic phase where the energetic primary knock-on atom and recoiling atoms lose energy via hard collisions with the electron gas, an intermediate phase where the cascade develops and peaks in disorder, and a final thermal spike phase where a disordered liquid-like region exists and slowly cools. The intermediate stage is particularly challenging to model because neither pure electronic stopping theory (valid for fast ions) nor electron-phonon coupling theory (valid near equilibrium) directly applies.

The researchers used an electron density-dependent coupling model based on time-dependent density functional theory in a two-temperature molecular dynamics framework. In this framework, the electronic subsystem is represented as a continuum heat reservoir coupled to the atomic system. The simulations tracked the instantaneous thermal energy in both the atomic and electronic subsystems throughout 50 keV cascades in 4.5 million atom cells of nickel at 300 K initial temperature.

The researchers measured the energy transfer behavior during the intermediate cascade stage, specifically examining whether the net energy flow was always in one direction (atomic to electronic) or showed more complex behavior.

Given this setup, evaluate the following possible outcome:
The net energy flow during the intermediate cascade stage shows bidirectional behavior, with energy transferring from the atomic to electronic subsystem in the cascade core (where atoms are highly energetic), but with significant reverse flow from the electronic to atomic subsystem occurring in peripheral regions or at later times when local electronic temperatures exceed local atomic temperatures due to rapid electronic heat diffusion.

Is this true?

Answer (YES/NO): YES